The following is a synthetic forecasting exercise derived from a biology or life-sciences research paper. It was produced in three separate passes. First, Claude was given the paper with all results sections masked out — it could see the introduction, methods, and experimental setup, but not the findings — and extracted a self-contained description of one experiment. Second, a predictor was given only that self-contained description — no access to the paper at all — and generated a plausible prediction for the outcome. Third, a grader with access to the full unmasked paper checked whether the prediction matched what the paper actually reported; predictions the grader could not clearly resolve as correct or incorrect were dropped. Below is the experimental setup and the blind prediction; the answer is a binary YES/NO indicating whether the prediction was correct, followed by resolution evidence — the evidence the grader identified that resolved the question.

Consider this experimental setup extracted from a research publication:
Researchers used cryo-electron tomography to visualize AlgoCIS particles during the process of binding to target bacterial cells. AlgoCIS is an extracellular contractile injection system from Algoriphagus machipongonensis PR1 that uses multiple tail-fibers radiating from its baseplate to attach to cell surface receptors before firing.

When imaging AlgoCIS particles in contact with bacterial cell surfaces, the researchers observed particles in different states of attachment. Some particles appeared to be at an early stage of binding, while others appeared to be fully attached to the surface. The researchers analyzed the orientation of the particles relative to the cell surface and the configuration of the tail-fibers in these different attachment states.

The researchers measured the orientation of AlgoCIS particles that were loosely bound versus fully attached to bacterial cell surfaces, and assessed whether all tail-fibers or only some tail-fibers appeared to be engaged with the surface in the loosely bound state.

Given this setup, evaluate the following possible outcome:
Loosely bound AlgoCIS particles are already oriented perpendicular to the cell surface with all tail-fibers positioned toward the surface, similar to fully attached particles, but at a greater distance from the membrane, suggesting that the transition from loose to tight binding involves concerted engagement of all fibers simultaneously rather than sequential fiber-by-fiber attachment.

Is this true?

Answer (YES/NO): NO